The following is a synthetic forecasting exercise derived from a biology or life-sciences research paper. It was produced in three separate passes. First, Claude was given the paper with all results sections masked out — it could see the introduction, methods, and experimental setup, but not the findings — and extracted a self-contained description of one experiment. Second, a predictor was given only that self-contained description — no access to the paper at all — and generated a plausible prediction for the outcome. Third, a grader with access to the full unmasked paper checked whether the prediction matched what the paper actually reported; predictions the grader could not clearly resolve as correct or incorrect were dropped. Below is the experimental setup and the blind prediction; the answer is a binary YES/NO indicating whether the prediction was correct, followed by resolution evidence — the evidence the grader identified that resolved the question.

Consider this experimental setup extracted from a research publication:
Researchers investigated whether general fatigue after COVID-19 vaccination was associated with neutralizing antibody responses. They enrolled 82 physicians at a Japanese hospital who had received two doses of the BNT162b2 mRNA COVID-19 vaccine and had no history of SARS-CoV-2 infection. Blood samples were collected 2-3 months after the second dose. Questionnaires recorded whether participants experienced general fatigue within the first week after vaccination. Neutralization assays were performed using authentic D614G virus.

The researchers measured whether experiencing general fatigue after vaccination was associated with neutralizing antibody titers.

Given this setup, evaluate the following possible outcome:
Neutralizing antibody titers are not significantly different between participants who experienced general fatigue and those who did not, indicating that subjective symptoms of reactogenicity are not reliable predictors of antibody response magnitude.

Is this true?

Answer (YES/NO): YES